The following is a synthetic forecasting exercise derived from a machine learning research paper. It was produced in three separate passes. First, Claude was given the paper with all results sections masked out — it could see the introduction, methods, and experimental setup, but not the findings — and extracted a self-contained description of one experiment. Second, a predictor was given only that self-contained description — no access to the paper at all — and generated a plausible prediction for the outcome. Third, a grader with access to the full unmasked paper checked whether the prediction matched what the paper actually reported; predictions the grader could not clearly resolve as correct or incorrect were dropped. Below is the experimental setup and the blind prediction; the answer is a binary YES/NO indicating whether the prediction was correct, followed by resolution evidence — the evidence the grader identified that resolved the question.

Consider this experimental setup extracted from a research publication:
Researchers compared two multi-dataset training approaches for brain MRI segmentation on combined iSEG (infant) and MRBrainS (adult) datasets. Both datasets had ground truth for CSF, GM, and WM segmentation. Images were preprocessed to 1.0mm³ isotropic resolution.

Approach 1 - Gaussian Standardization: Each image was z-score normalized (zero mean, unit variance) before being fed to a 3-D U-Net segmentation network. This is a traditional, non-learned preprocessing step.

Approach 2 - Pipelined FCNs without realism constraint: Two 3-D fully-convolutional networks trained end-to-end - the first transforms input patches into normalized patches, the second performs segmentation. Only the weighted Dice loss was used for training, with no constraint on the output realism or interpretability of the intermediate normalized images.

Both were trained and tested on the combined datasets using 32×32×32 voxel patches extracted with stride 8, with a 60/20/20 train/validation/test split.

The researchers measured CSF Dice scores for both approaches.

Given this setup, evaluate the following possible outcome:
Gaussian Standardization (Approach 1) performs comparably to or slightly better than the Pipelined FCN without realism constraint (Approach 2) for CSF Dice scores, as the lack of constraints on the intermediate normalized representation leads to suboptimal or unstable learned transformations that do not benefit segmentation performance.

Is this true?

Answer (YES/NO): YES